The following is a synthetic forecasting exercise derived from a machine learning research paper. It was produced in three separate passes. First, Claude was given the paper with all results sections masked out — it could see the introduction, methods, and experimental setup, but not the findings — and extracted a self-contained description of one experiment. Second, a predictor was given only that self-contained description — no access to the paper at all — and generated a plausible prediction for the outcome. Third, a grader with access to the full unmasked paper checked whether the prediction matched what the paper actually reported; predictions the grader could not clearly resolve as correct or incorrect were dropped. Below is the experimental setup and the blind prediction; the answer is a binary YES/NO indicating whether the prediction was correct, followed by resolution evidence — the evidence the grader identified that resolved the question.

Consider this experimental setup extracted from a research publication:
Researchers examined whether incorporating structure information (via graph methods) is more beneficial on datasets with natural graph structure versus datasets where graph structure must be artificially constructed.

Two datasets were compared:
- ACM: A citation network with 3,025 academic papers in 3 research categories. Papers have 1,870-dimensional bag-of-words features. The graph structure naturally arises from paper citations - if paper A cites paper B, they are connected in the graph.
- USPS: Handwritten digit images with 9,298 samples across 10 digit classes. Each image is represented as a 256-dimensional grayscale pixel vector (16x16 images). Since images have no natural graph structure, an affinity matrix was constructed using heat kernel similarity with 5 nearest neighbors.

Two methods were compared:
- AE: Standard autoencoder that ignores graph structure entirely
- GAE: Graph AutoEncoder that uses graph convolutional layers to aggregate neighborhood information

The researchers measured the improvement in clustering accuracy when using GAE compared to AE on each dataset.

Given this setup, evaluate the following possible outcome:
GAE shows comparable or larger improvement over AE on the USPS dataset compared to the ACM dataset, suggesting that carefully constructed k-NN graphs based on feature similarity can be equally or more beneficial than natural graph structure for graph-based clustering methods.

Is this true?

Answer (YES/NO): NO